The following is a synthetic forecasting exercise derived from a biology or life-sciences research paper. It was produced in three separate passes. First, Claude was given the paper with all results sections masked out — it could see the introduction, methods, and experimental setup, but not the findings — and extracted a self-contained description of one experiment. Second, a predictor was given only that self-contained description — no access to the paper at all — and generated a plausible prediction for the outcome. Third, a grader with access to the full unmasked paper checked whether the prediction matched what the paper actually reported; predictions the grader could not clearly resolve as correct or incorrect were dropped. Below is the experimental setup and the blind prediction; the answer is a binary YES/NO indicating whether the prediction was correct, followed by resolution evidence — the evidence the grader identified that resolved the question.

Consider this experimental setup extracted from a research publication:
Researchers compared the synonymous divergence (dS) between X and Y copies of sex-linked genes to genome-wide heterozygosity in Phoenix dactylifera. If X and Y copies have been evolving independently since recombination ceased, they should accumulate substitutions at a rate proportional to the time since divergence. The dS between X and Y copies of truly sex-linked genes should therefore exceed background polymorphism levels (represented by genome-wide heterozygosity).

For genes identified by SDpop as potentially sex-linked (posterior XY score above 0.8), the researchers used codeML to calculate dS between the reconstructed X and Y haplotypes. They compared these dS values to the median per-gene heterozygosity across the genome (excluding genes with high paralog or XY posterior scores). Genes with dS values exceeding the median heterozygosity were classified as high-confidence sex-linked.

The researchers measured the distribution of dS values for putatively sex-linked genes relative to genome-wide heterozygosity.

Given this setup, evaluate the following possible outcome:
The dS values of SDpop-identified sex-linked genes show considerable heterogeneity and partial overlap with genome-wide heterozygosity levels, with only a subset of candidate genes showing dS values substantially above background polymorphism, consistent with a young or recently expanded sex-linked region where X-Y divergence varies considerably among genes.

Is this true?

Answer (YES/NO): YES